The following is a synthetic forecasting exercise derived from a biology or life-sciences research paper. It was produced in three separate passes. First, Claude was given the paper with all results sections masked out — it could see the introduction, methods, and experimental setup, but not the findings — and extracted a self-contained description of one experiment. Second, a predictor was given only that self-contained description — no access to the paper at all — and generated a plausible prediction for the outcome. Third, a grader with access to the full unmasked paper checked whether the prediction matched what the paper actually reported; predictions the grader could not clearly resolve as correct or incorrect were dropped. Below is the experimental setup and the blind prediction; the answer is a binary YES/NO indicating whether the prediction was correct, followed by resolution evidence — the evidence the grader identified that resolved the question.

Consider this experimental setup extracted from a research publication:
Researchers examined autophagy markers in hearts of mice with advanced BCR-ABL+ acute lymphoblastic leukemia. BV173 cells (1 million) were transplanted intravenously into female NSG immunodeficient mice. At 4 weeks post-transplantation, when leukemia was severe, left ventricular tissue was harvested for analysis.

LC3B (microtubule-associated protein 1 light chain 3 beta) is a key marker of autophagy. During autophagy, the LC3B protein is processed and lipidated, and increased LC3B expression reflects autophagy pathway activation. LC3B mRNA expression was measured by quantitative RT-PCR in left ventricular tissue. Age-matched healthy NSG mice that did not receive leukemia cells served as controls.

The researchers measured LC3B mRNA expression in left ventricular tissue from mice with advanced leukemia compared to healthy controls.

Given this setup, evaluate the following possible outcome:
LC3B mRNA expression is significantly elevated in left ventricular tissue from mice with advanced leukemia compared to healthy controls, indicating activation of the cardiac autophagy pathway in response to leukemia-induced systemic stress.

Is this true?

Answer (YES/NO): YES